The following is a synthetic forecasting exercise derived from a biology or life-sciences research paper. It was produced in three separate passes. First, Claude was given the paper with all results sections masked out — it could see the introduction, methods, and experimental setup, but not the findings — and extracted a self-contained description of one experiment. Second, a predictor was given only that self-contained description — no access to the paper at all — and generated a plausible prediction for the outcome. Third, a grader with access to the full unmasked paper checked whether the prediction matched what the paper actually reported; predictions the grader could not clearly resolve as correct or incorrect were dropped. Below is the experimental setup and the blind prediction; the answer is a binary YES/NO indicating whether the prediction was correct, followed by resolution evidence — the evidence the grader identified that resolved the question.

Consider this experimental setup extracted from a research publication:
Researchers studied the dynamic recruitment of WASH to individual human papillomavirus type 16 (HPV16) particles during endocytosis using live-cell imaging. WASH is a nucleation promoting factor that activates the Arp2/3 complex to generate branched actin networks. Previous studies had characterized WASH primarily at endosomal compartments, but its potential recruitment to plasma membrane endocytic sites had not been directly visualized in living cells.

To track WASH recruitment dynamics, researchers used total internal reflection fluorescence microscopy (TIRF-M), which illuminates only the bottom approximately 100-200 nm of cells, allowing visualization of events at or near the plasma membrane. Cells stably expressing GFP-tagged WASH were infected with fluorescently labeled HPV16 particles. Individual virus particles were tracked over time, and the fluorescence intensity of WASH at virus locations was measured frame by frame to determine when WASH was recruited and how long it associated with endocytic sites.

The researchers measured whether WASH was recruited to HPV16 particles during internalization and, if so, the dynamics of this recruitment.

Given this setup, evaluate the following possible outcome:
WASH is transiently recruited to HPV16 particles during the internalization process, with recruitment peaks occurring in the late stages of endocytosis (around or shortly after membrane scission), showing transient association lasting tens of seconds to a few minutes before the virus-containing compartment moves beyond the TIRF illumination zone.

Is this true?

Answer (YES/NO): NO